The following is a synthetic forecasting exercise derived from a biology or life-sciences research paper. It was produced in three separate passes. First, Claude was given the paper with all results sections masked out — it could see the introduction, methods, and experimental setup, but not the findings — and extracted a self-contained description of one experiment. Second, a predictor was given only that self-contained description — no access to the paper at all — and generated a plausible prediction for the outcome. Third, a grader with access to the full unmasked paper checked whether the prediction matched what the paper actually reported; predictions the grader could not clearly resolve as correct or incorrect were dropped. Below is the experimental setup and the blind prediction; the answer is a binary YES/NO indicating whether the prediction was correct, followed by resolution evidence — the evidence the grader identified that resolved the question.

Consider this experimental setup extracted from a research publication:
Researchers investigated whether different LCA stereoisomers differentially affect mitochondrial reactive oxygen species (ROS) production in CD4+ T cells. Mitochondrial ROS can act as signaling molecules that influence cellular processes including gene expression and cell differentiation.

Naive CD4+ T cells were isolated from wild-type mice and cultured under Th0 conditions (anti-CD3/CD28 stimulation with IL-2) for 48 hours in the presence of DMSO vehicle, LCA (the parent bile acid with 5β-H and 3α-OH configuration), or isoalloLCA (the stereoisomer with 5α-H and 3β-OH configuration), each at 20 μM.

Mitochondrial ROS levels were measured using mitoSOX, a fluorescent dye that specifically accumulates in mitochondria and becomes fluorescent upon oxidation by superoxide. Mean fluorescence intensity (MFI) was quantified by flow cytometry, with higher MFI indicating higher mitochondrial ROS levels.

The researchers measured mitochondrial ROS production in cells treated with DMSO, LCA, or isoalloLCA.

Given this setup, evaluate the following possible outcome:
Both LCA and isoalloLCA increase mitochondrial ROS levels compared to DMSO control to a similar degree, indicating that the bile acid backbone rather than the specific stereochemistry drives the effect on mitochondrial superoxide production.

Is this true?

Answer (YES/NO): NO